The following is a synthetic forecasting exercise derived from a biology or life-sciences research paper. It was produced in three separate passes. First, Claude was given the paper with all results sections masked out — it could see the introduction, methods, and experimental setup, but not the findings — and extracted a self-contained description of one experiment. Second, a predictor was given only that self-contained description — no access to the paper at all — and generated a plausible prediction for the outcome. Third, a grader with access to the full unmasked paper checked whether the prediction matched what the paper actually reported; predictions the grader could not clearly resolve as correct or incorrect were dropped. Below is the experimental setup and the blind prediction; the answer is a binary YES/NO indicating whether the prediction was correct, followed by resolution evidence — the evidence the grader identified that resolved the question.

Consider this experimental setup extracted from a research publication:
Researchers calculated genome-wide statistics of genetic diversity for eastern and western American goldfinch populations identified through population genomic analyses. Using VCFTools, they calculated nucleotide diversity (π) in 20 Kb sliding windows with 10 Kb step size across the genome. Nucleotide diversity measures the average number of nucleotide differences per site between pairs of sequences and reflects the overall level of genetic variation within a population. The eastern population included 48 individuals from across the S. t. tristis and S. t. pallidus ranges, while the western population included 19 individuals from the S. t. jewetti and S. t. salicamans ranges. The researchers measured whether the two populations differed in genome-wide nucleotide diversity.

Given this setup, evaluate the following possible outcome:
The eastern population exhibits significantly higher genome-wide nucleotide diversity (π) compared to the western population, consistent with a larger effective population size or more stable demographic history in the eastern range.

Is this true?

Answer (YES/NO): NO